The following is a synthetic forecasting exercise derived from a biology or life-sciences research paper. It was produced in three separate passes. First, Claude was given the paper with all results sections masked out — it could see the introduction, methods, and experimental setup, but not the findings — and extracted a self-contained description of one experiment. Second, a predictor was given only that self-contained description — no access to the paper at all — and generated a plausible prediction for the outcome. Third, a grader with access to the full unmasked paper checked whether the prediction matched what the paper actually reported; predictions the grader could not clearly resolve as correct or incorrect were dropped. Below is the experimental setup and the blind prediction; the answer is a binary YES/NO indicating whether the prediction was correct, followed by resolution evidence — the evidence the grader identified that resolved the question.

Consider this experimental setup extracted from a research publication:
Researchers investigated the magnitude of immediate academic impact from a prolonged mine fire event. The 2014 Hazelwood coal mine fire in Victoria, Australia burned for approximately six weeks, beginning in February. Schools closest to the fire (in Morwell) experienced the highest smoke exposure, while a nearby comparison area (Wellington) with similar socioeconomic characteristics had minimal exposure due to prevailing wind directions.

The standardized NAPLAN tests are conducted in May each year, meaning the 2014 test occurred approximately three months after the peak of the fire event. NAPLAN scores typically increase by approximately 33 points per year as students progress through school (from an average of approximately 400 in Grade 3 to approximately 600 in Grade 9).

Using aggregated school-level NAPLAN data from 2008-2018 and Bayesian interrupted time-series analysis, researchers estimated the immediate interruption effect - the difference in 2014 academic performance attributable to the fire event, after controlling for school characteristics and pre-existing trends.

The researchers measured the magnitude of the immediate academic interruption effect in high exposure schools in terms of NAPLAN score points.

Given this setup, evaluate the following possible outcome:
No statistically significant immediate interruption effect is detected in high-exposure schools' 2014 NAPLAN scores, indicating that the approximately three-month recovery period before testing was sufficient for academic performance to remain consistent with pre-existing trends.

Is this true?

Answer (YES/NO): NO